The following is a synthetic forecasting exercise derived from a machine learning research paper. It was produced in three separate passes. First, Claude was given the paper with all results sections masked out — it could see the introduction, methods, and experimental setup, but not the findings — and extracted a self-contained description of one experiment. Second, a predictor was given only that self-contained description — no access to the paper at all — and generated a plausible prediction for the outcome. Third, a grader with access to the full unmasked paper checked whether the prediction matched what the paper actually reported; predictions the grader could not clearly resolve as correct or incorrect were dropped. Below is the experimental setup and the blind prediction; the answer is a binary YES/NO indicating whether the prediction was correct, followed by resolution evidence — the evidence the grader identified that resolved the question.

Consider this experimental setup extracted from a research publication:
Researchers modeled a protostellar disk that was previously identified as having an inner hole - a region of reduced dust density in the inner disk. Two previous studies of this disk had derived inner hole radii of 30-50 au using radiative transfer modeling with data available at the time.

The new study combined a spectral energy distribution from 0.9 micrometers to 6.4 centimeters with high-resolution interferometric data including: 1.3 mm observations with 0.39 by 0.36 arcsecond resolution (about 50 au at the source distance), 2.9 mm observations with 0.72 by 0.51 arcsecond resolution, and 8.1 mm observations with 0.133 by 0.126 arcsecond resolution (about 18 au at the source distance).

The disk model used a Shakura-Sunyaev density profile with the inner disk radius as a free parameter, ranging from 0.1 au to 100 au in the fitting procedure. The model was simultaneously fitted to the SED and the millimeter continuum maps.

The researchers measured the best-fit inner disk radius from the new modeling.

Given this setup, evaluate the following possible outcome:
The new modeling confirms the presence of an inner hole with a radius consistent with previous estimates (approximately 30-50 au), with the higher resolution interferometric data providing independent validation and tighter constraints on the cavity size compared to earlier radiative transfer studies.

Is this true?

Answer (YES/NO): NO